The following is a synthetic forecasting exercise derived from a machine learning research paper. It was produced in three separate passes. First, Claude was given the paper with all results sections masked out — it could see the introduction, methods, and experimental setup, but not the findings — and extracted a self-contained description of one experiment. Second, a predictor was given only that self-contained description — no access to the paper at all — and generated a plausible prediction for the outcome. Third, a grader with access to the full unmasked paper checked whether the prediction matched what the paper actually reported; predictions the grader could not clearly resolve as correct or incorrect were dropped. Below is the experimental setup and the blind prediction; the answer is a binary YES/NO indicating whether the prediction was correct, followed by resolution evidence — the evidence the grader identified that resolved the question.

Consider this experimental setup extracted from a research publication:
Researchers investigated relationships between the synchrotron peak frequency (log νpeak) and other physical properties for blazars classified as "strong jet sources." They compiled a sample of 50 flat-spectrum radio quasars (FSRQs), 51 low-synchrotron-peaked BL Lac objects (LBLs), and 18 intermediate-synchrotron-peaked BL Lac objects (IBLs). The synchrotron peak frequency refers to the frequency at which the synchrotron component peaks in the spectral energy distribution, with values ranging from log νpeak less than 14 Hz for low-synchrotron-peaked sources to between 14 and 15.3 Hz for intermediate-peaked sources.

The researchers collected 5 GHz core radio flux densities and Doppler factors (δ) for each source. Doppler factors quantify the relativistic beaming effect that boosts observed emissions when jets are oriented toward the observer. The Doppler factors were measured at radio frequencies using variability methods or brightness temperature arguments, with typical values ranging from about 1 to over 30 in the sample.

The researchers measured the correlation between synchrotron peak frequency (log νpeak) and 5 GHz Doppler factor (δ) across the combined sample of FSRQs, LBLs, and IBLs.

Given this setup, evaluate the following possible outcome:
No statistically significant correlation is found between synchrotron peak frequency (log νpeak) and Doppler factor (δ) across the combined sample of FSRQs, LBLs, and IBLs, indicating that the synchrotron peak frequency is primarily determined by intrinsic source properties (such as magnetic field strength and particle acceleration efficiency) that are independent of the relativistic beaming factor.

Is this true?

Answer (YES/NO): NO